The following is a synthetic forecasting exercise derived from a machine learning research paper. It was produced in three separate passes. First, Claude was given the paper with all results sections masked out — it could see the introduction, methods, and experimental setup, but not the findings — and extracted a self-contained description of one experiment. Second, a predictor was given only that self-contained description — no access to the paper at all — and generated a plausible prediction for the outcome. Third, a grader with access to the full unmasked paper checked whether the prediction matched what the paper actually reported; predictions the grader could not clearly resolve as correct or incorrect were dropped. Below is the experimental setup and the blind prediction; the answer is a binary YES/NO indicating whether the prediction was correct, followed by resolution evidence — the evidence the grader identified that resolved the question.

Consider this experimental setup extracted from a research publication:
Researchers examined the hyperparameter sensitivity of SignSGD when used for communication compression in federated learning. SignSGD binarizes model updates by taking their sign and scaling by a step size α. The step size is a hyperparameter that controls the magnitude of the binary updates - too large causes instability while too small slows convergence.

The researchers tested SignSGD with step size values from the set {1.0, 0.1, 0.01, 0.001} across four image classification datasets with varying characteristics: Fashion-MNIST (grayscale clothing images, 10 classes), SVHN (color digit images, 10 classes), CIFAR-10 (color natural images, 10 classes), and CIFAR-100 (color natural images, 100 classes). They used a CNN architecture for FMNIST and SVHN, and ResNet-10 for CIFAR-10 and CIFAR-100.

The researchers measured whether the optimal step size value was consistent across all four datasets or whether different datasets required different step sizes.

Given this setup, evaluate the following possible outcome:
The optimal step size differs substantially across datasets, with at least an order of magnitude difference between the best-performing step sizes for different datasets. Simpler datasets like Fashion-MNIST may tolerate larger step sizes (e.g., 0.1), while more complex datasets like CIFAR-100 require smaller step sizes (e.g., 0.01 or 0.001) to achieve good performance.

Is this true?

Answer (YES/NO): NO